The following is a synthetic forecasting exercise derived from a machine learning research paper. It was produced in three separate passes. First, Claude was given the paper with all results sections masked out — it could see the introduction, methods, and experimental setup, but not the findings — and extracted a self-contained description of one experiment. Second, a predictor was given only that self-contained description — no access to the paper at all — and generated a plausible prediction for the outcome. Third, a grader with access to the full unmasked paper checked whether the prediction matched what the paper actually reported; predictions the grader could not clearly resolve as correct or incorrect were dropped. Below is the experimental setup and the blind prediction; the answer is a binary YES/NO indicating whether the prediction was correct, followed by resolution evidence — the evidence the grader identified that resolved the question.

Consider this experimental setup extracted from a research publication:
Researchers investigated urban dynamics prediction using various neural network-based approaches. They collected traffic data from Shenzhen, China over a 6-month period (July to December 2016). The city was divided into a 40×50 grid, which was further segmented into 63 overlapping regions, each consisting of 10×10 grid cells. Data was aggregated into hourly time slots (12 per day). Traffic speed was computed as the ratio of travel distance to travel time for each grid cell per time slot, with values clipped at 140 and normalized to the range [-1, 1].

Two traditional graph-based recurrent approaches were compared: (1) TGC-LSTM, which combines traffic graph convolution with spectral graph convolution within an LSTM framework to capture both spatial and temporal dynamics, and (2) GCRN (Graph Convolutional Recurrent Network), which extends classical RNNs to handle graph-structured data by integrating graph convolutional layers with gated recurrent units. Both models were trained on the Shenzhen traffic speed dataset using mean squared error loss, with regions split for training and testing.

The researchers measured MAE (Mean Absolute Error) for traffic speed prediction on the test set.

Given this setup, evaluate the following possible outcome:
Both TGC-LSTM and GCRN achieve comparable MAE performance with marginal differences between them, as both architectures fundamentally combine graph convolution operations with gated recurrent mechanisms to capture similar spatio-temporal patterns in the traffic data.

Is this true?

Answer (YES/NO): NO